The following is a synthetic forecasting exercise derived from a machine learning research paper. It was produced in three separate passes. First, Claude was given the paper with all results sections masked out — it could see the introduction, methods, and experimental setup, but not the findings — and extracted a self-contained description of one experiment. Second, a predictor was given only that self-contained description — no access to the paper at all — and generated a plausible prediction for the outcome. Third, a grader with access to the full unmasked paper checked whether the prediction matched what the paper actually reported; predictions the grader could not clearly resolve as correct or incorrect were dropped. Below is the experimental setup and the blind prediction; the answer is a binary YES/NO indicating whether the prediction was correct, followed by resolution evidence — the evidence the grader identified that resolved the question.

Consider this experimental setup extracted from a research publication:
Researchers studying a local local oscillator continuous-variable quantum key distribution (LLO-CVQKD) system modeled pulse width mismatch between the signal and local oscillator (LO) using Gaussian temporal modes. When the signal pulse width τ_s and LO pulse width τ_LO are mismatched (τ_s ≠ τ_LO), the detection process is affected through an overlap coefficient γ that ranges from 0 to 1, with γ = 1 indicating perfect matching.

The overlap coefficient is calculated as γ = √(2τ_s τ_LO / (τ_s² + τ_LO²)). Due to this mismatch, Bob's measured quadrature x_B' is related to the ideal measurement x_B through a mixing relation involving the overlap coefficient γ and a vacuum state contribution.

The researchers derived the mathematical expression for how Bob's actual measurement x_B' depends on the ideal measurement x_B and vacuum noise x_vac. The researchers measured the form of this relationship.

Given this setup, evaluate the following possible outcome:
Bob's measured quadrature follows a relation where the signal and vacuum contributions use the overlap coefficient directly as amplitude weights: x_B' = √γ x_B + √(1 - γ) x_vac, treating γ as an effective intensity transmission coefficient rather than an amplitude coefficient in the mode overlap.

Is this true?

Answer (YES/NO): NO